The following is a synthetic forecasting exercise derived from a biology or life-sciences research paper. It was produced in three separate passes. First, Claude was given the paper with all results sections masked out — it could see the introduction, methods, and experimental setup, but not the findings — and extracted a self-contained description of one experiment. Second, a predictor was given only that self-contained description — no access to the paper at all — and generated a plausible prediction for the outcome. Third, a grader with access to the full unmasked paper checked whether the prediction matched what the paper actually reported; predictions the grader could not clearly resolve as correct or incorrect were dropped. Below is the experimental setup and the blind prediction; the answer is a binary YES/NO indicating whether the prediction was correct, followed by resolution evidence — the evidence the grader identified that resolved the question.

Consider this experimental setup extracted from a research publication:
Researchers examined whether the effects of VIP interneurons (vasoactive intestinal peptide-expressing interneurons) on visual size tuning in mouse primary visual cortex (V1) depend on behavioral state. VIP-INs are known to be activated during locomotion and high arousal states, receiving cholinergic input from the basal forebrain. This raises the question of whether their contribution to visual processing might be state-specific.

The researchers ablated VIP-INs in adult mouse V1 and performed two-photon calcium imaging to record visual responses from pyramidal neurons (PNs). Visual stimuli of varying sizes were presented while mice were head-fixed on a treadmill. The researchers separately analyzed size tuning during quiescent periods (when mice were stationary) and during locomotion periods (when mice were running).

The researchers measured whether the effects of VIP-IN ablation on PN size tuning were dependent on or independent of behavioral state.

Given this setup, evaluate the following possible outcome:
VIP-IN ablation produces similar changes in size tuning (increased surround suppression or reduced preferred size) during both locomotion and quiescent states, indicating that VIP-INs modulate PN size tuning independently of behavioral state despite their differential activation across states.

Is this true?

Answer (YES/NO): NO